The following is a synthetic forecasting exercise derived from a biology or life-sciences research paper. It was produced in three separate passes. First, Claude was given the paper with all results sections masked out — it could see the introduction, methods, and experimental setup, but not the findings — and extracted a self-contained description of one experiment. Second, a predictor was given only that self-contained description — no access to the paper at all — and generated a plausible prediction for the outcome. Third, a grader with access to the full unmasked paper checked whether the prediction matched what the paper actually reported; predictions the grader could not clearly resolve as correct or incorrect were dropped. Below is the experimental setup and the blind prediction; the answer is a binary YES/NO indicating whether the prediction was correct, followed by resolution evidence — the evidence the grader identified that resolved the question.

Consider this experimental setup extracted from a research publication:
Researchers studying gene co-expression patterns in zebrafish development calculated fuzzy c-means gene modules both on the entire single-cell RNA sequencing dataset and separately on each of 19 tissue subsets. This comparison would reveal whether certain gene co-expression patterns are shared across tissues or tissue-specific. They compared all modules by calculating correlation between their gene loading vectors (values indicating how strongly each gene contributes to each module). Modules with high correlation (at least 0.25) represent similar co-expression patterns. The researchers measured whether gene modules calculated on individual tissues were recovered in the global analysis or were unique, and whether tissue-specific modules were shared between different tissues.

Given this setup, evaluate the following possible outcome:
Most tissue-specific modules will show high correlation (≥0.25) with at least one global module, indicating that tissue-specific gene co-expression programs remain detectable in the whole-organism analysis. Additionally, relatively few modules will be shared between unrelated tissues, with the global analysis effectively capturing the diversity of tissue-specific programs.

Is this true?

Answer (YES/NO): NO